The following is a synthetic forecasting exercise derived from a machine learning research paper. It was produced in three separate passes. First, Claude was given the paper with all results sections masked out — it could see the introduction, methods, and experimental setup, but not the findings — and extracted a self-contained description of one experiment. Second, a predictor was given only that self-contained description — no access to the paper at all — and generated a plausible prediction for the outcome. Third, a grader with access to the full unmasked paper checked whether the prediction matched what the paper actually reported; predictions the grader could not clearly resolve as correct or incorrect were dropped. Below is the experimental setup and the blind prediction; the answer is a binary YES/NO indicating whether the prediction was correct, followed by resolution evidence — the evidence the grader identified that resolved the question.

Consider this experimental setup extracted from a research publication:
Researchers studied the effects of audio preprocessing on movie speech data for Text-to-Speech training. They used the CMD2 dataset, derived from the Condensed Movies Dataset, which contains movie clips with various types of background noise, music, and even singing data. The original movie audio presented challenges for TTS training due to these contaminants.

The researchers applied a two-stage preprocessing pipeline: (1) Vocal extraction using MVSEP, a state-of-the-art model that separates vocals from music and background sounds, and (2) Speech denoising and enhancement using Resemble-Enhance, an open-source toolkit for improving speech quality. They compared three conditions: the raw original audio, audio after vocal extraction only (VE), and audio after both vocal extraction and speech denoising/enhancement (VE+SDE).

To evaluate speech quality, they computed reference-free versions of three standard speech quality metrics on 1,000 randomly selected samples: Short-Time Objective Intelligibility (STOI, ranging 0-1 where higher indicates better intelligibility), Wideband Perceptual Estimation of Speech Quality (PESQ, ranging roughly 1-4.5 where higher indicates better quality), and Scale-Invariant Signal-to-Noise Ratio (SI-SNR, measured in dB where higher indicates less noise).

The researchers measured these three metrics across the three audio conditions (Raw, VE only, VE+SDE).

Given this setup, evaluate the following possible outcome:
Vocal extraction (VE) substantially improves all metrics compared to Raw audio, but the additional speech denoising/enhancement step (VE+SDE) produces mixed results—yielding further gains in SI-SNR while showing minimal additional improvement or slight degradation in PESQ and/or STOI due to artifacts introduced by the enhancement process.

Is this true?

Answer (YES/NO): NO